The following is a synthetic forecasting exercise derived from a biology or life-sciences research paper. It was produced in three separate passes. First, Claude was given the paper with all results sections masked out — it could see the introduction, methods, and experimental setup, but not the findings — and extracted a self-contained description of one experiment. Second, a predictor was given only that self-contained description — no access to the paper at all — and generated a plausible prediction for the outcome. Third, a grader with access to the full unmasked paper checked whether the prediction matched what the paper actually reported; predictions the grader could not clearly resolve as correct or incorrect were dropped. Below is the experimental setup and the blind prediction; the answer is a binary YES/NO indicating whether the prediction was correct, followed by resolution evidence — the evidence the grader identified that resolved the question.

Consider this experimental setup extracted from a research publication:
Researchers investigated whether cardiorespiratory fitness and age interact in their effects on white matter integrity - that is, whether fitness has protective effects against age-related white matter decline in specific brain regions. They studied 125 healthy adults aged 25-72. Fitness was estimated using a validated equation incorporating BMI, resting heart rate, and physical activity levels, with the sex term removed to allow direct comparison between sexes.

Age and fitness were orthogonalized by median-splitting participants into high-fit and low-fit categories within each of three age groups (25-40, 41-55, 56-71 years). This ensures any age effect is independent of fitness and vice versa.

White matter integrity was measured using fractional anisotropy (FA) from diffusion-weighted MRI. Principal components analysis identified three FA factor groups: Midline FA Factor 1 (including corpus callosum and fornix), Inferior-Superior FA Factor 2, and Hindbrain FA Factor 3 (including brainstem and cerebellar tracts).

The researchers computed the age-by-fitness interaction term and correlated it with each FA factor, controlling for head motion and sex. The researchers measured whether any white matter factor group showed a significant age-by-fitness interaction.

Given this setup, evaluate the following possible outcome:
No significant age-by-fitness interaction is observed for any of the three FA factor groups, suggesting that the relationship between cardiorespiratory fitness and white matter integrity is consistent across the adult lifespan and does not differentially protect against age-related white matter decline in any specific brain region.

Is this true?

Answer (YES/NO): NO